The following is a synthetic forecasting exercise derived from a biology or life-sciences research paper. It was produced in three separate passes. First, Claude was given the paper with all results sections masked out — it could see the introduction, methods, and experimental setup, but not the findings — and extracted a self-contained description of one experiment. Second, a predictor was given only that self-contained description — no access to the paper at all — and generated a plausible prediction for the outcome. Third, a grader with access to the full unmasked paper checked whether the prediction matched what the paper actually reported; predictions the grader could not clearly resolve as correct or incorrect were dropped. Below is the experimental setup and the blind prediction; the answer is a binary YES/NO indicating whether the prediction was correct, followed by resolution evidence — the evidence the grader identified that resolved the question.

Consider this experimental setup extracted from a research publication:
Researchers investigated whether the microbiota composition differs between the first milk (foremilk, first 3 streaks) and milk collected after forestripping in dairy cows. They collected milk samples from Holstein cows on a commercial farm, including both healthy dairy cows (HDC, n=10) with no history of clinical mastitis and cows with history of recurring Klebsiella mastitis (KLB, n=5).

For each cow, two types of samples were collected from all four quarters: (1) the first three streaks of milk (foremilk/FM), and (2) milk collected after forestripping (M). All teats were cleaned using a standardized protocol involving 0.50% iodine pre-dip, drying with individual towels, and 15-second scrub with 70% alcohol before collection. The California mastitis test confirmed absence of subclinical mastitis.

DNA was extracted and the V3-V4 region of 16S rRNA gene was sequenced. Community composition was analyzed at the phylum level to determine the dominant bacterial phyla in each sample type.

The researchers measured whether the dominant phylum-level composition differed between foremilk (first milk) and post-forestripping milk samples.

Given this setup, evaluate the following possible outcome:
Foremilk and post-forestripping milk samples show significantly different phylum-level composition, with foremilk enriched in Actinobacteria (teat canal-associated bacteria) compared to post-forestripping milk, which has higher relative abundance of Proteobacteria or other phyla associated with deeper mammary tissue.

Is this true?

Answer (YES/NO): NO